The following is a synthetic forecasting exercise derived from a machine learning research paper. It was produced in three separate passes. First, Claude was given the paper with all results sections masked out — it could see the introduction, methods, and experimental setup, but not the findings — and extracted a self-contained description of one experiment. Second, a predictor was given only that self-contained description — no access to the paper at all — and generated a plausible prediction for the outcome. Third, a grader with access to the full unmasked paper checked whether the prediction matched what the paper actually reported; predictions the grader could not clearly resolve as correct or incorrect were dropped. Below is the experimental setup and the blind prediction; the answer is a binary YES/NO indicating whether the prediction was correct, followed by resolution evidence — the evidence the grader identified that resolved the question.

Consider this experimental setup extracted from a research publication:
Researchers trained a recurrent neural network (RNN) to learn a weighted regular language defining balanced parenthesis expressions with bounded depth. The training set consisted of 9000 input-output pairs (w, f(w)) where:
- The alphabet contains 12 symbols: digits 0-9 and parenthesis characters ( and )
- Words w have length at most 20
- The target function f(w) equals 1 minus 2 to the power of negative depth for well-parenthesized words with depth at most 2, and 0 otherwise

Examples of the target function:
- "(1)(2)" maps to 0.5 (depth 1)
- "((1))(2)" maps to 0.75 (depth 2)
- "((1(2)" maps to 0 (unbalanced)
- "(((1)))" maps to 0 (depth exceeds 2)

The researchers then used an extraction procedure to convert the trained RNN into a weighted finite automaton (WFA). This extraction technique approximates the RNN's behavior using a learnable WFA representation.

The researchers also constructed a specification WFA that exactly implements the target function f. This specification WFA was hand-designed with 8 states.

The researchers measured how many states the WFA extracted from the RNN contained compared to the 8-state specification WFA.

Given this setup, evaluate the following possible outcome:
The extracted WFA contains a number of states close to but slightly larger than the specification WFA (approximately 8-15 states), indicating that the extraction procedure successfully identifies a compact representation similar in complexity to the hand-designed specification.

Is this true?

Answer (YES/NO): NO